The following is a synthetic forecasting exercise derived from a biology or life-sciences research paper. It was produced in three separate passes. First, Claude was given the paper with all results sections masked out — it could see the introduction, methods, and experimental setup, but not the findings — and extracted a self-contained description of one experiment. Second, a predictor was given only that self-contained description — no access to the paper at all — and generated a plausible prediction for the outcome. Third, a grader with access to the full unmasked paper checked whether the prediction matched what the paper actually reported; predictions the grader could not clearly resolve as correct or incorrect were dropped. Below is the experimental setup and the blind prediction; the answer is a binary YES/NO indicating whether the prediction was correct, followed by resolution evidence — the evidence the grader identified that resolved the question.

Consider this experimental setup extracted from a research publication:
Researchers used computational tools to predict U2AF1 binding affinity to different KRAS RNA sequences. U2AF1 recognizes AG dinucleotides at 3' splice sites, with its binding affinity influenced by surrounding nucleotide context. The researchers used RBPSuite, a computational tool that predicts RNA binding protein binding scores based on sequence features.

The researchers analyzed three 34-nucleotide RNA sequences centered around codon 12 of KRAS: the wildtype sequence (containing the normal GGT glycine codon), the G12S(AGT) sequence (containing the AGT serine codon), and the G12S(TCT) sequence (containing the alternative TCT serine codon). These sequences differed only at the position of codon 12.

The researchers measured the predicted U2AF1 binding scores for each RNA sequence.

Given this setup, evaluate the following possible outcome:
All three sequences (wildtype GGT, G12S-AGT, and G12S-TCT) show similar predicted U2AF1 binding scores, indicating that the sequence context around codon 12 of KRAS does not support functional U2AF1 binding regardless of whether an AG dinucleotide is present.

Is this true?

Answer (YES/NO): NO